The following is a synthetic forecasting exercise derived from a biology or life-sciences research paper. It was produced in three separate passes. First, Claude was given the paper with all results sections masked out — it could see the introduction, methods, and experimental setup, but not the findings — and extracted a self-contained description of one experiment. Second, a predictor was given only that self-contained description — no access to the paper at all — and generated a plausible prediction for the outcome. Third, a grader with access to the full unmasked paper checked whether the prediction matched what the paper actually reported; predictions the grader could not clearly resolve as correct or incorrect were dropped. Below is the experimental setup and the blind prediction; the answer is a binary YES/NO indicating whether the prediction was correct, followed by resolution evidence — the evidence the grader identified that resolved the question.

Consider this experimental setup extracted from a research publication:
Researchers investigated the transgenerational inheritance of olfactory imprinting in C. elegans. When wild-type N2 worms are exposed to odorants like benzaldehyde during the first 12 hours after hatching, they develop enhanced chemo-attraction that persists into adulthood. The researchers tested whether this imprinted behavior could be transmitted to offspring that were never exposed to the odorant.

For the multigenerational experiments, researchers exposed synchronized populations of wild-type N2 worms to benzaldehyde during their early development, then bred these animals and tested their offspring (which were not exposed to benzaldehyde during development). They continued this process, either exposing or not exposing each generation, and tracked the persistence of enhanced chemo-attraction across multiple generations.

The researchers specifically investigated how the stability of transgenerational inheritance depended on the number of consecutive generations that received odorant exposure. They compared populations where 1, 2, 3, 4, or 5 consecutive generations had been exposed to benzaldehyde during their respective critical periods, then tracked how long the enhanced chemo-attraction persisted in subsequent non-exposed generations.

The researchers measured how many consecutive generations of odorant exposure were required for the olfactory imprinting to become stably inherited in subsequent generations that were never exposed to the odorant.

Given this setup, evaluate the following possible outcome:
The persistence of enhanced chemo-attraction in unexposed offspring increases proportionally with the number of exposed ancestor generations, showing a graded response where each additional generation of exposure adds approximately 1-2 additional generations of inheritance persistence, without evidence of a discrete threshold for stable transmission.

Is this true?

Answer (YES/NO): NO